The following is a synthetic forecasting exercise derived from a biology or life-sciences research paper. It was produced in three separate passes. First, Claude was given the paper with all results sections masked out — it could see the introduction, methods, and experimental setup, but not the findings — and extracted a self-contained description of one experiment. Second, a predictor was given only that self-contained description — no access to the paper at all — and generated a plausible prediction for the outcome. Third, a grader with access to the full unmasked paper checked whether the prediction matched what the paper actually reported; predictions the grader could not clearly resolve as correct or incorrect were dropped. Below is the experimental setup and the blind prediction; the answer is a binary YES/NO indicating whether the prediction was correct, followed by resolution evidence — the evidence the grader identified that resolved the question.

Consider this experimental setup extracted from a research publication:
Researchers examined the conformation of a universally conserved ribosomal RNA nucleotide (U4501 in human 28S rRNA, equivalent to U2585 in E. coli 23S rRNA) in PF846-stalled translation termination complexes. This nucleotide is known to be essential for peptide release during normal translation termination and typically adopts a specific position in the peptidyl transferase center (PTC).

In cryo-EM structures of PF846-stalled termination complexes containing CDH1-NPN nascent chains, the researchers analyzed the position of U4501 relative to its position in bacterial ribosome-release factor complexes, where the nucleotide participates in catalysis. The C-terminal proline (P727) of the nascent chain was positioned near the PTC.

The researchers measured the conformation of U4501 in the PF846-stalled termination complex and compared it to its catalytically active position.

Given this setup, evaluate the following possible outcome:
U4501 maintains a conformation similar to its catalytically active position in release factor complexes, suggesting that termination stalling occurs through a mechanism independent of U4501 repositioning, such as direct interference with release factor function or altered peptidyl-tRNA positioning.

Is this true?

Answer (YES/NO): NO